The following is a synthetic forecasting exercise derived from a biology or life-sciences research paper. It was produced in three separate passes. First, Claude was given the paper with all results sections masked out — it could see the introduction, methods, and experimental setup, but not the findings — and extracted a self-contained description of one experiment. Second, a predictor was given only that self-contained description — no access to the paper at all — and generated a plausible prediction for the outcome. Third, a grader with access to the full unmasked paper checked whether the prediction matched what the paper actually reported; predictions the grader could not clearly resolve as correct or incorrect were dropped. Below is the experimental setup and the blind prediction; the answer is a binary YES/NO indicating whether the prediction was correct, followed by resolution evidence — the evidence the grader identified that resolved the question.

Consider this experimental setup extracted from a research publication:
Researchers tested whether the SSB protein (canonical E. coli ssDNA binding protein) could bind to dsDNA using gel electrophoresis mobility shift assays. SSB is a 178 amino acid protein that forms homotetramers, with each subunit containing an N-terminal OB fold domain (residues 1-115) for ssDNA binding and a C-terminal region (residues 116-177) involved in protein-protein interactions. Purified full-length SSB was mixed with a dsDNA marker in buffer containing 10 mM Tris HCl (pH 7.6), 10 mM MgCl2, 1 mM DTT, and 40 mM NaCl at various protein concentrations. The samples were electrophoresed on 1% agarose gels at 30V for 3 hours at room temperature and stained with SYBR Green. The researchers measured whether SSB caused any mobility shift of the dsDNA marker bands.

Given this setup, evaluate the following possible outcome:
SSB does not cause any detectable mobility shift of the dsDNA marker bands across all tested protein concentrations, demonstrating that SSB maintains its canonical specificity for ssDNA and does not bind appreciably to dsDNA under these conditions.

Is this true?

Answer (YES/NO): YES